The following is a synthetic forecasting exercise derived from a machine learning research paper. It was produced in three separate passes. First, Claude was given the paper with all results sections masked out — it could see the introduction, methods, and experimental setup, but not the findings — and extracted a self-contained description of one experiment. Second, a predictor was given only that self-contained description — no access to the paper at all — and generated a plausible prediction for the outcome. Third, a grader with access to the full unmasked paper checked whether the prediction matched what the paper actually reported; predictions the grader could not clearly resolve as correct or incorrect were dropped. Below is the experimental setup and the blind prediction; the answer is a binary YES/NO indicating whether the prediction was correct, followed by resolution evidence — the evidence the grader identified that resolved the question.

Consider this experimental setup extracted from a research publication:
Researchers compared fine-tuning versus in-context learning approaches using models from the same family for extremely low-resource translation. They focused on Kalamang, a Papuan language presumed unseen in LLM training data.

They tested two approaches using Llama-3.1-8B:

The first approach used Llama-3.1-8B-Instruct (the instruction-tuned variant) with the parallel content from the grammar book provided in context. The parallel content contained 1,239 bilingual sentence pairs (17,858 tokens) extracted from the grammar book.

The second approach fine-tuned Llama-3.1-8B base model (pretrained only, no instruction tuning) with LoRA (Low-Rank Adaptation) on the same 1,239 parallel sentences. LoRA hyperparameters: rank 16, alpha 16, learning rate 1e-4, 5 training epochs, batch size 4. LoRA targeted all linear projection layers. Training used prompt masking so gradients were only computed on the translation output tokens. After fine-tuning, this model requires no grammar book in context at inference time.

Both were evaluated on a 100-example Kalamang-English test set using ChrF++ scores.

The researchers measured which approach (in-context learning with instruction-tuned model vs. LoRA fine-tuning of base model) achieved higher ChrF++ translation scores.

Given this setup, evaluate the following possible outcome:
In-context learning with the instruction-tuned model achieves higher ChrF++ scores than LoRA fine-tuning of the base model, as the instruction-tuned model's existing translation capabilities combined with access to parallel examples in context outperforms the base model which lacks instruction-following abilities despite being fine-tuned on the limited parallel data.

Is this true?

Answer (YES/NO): NO